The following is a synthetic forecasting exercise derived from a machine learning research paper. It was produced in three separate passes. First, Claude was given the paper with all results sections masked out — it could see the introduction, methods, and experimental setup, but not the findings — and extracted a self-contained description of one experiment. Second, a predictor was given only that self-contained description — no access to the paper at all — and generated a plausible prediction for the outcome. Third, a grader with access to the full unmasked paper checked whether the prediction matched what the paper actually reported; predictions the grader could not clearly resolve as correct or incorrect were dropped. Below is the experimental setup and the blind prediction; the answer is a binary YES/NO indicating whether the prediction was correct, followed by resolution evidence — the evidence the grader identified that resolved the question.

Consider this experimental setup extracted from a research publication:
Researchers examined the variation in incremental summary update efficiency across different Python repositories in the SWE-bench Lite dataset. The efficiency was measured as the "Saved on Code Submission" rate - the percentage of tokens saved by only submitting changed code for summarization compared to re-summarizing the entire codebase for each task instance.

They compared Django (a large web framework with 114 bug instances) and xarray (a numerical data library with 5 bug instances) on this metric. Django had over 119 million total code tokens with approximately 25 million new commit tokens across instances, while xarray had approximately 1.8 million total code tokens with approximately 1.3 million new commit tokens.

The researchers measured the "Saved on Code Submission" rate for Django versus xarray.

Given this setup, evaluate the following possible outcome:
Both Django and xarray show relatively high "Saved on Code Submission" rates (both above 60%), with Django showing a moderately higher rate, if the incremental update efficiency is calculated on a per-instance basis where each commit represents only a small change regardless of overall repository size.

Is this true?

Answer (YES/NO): NO